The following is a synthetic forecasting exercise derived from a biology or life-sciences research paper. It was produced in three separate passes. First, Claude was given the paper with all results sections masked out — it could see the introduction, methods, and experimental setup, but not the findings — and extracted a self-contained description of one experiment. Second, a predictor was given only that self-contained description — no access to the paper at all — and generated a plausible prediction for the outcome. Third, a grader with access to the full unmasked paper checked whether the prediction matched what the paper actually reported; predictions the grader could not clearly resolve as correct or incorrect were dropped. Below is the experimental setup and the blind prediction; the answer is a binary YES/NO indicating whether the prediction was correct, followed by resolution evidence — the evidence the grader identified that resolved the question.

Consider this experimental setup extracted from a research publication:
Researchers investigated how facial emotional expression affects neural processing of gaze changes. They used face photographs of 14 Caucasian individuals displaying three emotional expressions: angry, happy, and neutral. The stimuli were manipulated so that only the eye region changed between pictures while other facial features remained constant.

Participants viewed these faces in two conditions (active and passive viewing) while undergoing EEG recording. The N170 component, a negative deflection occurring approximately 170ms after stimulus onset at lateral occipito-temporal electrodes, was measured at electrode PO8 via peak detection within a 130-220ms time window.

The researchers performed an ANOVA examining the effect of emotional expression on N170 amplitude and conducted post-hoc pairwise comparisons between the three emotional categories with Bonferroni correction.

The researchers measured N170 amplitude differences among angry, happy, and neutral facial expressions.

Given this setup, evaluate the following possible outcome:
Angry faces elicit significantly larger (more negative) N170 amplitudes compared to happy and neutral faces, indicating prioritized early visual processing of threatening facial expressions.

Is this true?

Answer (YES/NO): NO